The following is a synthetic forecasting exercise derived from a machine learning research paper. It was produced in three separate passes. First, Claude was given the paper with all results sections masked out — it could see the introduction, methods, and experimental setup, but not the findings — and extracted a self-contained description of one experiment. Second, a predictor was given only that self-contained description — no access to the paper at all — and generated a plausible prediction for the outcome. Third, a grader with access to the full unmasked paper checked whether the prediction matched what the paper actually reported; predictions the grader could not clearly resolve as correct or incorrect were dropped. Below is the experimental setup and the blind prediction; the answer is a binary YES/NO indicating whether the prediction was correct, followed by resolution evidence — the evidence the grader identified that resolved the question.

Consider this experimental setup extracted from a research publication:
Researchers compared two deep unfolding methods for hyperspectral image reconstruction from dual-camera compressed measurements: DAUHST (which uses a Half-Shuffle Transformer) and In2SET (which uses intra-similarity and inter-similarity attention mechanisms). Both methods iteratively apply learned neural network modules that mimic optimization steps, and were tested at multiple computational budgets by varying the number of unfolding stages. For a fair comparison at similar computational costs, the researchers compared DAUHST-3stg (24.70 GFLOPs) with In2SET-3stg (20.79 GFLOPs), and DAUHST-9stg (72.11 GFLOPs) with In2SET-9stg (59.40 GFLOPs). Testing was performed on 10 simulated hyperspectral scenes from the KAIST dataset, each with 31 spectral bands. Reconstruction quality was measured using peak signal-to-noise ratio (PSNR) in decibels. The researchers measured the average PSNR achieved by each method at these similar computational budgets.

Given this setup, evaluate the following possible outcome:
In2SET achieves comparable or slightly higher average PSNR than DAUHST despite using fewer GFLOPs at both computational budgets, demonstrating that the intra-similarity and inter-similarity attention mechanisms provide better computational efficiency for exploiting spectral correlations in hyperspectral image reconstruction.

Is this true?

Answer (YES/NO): NO